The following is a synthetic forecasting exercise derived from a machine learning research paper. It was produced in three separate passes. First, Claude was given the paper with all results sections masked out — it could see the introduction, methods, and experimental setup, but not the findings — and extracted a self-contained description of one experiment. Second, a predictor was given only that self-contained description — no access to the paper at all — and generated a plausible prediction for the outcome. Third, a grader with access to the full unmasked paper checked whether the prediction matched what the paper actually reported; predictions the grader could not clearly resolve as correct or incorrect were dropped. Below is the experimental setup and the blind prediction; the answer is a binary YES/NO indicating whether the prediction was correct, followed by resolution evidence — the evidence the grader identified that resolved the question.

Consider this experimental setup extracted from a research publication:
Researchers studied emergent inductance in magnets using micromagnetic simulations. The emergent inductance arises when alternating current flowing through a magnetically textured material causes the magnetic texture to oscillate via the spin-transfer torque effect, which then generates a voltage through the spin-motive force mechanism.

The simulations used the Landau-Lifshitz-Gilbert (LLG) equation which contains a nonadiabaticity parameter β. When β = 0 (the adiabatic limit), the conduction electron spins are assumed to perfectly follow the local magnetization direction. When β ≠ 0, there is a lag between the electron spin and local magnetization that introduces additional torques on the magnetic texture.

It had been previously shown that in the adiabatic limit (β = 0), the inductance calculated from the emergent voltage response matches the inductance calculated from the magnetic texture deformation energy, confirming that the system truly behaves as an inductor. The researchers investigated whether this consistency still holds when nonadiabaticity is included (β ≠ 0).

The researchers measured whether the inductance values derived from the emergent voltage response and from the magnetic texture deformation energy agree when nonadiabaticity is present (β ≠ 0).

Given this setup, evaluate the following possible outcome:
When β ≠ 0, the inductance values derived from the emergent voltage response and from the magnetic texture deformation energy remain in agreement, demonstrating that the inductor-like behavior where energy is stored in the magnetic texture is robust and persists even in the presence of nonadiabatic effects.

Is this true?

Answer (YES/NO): NO